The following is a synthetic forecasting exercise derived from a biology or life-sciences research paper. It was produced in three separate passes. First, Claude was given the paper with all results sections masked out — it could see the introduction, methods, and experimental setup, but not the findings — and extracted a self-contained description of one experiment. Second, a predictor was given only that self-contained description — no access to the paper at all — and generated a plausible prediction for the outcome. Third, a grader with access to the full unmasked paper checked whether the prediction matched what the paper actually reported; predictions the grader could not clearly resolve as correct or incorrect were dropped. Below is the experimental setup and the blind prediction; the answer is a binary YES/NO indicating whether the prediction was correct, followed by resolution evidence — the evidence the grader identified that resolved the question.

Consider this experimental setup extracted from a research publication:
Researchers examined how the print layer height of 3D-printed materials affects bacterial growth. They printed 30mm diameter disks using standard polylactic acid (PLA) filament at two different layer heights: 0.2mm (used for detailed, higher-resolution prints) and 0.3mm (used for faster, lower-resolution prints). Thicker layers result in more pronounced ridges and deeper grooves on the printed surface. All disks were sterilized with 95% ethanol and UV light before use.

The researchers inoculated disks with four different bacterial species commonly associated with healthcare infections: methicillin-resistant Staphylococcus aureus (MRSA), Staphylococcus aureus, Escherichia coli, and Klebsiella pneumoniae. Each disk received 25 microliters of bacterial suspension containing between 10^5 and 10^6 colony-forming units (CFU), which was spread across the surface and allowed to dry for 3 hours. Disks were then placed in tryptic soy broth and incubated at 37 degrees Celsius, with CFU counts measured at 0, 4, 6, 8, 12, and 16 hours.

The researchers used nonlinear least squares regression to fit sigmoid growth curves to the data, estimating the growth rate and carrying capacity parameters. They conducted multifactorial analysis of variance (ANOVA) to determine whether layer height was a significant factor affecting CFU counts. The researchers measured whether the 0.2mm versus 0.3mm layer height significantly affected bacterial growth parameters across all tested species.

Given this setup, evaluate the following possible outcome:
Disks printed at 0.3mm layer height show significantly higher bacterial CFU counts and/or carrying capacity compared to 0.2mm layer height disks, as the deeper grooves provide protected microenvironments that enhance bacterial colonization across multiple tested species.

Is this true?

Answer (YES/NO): NO